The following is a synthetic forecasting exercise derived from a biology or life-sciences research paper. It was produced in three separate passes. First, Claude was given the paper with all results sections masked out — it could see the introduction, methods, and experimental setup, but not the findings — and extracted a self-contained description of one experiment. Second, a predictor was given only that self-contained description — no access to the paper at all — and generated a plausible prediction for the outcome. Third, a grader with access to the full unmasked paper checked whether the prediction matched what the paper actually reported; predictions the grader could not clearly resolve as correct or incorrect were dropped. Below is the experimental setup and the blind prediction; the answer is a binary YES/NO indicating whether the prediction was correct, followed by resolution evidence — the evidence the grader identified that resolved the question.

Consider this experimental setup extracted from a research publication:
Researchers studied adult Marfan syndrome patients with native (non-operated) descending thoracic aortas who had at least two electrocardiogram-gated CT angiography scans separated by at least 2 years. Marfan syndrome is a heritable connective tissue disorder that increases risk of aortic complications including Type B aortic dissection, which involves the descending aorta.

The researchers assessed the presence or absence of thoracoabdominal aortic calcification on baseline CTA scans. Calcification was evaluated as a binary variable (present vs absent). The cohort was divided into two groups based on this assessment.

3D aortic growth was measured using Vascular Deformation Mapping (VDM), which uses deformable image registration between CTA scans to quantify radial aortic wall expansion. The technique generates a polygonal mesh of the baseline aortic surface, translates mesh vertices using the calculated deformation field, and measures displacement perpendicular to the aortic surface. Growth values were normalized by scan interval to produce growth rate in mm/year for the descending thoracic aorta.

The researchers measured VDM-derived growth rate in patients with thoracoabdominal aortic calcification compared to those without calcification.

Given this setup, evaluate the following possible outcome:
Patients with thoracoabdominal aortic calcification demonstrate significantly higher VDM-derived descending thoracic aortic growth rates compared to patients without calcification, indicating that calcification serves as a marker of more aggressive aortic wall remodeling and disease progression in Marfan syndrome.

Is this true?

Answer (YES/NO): NO